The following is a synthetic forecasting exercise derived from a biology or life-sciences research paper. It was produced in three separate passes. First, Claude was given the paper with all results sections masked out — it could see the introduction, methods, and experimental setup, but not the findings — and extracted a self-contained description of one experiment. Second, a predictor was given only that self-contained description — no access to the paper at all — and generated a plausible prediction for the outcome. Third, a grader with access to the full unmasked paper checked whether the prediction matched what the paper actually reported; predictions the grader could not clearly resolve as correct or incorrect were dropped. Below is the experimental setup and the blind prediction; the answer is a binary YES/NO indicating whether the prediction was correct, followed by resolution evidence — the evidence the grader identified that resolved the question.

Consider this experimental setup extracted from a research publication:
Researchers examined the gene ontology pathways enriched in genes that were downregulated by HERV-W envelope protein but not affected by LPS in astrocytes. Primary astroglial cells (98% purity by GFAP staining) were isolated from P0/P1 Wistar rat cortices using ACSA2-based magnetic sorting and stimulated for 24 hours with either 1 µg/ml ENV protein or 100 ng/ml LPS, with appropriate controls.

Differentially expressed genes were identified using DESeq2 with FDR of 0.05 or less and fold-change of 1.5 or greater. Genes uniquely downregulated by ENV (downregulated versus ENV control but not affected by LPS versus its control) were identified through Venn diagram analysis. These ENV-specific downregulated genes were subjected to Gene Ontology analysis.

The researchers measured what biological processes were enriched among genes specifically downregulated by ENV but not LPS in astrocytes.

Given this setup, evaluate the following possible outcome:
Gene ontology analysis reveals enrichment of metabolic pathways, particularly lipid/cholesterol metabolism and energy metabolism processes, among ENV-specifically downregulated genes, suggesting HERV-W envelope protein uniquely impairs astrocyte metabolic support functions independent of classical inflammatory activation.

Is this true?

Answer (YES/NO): NO